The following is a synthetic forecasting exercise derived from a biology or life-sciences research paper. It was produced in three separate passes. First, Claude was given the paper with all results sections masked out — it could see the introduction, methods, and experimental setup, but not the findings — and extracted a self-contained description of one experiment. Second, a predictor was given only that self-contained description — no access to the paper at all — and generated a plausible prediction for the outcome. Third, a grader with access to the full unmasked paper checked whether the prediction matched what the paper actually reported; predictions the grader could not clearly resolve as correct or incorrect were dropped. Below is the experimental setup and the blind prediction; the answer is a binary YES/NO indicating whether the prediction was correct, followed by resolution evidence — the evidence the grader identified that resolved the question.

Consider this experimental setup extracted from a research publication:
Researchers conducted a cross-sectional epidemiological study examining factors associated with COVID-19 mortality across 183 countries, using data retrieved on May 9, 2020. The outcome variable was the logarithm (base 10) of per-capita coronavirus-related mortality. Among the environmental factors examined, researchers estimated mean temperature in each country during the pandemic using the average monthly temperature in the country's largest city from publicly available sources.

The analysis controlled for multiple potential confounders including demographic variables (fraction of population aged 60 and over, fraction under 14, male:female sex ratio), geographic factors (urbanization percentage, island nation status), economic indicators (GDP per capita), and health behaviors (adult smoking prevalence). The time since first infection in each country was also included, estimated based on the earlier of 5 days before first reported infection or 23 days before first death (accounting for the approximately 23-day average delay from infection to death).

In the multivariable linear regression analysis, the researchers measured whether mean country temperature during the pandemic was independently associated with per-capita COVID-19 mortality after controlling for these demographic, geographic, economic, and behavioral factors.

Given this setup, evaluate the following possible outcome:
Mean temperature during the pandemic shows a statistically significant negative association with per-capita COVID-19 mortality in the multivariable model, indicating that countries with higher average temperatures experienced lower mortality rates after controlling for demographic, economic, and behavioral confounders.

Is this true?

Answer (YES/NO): NO